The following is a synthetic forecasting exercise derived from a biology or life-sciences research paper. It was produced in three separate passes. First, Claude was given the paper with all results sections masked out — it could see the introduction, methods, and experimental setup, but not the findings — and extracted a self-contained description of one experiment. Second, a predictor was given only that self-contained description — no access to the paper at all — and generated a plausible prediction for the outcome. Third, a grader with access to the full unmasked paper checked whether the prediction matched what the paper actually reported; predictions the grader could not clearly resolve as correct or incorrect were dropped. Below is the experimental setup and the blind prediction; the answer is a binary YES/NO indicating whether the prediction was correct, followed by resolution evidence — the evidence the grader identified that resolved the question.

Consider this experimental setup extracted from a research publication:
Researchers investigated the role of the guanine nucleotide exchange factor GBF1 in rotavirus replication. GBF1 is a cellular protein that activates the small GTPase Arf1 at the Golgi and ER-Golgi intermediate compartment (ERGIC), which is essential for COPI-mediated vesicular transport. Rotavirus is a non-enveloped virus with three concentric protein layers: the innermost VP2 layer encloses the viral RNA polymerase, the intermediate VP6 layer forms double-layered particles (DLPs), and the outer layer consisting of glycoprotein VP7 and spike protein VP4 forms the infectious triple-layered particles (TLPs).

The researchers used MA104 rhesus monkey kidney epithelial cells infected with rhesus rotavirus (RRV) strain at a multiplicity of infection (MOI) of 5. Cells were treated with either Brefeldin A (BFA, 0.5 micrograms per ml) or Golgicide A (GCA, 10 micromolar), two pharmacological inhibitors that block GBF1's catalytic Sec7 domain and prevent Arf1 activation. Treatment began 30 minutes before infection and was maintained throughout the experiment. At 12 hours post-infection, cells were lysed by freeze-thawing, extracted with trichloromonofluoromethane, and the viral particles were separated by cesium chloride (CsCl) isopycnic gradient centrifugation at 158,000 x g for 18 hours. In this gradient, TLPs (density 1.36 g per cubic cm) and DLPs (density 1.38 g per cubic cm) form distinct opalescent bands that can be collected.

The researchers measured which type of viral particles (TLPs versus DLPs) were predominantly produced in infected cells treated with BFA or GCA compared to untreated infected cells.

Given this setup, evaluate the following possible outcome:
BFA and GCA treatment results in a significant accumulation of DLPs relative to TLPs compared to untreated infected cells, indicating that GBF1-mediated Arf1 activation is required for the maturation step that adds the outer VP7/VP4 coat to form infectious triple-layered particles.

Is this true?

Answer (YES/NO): NO